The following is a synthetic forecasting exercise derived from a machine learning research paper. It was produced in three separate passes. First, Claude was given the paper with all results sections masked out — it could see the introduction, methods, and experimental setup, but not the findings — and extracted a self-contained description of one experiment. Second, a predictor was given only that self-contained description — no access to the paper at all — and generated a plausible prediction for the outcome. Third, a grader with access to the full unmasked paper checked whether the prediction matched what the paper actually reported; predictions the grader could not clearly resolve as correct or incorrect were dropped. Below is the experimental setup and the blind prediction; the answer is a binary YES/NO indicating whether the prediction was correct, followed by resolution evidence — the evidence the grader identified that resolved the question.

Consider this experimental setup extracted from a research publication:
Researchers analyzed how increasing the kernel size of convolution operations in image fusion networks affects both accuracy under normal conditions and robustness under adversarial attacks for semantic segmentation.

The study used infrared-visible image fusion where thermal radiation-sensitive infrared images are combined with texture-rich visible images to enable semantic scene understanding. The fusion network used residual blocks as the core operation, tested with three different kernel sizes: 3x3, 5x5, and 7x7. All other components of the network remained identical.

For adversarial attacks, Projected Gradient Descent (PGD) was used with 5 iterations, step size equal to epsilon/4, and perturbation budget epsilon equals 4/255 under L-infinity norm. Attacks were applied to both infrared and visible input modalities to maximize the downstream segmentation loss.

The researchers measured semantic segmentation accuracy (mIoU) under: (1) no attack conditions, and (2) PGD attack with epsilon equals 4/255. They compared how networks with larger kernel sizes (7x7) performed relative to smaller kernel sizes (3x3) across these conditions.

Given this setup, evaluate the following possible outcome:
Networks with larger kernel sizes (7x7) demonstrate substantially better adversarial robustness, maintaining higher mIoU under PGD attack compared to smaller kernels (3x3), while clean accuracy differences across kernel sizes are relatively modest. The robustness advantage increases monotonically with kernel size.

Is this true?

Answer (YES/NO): NO